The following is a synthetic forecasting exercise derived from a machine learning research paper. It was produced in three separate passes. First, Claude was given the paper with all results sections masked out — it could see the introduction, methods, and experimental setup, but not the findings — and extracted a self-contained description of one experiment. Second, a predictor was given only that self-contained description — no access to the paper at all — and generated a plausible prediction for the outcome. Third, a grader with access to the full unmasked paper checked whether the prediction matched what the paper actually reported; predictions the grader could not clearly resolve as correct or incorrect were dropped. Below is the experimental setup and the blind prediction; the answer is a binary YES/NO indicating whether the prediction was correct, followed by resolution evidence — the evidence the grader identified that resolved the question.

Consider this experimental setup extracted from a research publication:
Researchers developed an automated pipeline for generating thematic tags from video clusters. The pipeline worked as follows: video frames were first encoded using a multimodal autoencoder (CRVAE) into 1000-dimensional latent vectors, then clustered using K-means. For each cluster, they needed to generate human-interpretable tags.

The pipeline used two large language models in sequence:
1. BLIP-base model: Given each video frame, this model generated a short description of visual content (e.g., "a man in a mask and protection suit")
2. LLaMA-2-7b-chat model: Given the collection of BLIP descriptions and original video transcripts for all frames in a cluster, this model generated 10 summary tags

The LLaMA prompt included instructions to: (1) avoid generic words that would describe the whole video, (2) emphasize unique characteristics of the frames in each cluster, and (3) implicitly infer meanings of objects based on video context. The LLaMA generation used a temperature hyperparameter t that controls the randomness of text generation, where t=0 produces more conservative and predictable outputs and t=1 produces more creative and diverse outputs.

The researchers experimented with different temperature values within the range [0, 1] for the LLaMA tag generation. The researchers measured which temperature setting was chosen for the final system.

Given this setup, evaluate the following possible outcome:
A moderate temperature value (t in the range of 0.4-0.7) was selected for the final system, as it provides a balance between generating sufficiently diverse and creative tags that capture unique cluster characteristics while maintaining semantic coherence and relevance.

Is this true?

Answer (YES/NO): NO